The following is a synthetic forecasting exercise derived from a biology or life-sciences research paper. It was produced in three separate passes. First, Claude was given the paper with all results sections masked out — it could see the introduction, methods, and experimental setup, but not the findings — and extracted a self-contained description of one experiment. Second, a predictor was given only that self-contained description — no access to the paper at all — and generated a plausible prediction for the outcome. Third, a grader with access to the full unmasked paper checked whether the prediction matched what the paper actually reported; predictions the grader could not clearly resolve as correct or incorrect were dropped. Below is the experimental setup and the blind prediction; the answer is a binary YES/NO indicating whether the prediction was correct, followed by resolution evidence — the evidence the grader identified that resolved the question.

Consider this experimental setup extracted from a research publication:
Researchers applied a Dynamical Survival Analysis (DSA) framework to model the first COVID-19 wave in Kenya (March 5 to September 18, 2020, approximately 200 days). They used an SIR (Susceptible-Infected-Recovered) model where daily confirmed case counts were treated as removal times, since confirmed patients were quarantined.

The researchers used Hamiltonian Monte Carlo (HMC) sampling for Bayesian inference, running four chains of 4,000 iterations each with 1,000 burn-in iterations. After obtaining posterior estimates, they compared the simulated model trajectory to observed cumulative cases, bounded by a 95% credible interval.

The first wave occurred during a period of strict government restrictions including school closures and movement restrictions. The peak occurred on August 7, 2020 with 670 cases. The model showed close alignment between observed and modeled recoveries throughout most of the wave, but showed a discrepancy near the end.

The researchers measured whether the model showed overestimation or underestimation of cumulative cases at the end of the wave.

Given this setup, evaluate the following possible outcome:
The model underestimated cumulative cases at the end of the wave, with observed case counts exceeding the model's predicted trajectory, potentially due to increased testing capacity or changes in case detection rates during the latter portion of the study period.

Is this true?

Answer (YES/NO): NO